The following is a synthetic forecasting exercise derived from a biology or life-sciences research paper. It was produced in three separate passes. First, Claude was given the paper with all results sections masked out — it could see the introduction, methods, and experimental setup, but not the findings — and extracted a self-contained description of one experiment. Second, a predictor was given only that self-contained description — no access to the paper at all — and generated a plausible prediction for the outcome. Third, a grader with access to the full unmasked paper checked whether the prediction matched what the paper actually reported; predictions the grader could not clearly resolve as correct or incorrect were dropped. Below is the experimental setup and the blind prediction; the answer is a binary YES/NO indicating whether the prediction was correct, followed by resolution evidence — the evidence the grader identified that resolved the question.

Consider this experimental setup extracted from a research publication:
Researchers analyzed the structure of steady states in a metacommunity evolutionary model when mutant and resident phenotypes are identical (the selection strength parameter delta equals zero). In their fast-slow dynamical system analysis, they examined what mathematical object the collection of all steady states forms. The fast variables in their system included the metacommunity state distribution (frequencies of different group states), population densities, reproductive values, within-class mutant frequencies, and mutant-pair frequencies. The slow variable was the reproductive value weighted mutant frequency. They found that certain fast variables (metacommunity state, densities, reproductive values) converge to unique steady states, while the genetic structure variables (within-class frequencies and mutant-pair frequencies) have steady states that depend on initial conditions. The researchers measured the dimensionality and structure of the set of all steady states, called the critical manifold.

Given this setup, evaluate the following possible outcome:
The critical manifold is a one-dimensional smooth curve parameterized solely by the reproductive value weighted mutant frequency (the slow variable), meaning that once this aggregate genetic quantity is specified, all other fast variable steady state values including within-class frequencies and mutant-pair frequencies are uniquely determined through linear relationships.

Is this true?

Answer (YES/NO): NO